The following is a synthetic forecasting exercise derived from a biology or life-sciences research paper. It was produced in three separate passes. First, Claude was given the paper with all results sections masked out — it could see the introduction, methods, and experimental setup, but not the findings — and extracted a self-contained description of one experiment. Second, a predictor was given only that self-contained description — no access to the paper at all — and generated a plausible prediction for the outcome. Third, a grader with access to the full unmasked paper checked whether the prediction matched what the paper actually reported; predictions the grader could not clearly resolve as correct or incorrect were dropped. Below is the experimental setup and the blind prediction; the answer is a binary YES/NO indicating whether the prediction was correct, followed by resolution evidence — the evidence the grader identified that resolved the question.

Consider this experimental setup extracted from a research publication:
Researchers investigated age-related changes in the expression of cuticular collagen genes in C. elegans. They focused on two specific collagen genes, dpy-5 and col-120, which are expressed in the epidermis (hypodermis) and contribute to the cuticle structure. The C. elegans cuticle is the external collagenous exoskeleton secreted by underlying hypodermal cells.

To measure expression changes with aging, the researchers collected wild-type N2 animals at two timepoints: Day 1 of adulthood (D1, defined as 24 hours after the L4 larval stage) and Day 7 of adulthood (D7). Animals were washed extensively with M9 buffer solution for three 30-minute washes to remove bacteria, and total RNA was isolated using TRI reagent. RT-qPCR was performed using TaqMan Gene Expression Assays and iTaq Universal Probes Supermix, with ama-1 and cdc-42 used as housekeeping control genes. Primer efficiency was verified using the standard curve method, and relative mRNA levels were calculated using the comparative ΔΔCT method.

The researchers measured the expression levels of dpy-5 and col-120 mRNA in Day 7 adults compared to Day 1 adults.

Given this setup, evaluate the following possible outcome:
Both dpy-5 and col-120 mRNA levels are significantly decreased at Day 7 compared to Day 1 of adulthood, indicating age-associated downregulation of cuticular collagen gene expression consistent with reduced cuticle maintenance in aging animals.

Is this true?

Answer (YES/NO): YES